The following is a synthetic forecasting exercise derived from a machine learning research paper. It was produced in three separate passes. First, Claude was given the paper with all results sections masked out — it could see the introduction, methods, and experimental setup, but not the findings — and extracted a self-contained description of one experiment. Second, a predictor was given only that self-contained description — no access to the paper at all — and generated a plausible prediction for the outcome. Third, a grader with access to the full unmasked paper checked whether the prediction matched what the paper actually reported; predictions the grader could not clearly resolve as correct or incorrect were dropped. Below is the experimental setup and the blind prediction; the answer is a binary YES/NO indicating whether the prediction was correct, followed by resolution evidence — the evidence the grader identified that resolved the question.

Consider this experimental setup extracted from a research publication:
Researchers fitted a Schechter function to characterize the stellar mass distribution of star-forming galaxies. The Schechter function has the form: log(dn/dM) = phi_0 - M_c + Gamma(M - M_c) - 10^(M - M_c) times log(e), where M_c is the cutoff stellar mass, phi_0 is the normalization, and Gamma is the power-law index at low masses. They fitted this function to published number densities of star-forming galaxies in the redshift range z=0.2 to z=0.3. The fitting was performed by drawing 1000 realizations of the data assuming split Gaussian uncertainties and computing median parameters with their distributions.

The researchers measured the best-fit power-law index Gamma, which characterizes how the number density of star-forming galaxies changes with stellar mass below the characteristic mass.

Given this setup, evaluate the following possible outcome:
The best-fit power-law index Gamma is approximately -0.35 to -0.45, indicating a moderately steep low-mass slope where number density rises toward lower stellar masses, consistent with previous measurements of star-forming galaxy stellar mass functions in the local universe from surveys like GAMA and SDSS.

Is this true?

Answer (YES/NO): NO